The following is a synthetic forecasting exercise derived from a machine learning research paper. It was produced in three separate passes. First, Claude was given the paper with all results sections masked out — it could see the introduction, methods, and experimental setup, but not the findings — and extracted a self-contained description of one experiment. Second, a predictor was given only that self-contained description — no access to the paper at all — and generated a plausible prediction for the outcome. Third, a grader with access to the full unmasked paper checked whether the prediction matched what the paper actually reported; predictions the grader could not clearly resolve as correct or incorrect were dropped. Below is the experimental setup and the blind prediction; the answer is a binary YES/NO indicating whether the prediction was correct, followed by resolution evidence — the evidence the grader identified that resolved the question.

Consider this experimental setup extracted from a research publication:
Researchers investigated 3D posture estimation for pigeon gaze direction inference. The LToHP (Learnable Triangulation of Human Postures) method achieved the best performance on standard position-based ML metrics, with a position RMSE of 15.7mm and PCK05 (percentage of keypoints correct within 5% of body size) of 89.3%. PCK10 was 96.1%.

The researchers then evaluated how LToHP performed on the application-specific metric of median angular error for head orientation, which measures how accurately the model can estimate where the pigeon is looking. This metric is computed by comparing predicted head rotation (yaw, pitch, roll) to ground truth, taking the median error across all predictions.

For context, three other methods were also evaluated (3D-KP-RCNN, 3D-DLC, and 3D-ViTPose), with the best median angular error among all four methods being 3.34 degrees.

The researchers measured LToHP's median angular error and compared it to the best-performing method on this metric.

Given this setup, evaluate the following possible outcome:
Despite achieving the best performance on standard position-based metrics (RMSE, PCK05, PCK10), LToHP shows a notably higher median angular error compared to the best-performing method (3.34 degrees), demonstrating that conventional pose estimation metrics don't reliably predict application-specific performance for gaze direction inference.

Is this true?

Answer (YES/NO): YES